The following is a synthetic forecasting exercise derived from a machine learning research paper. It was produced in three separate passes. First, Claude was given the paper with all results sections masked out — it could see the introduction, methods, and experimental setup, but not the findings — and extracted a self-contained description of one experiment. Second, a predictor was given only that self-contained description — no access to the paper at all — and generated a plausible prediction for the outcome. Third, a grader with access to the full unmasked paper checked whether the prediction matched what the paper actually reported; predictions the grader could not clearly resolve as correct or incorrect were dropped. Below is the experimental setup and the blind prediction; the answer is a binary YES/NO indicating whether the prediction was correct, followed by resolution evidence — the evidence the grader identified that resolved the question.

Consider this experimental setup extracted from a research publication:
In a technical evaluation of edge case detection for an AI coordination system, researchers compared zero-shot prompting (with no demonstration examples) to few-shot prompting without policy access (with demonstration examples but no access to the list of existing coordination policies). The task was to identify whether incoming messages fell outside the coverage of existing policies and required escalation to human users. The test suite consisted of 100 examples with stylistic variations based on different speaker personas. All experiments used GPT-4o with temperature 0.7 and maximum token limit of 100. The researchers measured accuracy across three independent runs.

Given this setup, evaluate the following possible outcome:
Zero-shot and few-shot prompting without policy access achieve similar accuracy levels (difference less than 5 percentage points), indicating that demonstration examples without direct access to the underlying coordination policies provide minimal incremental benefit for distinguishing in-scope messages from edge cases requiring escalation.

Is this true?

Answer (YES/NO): NO